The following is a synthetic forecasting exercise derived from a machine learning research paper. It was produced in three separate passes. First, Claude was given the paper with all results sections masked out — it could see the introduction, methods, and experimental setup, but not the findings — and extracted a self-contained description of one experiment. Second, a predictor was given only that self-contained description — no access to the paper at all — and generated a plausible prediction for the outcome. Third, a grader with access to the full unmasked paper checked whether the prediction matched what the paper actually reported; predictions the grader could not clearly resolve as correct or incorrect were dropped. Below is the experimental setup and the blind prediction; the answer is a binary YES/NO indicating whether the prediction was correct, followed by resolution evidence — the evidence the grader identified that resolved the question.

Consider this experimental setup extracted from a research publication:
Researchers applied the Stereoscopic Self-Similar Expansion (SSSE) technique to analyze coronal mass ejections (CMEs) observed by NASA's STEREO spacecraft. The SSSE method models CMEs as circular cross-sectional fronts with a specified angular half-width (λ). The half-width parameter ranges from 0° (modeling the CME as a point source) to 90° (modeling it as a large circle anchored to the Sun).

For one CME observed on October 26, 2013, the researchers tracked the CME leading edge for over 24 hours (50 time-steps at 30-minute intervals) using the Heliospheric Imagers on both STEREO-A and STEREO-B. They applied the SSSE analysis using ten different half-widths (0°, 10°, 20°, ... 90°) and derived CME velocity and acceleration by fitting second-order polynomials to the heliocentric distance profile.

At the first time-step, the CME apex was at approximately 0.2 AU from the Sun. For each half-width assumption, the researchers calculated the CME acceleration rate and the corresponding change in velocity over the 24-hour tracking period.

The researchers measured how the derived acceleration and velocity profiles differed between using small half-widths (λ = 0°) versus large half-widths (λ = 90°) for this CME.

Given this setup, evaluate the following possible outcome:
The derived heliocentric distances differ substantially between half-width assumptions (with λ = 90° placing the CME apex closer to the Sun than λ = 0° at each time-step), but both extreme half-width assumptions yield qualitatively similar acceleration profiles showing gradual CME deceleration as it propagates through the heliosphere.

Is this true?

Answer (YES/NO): NO